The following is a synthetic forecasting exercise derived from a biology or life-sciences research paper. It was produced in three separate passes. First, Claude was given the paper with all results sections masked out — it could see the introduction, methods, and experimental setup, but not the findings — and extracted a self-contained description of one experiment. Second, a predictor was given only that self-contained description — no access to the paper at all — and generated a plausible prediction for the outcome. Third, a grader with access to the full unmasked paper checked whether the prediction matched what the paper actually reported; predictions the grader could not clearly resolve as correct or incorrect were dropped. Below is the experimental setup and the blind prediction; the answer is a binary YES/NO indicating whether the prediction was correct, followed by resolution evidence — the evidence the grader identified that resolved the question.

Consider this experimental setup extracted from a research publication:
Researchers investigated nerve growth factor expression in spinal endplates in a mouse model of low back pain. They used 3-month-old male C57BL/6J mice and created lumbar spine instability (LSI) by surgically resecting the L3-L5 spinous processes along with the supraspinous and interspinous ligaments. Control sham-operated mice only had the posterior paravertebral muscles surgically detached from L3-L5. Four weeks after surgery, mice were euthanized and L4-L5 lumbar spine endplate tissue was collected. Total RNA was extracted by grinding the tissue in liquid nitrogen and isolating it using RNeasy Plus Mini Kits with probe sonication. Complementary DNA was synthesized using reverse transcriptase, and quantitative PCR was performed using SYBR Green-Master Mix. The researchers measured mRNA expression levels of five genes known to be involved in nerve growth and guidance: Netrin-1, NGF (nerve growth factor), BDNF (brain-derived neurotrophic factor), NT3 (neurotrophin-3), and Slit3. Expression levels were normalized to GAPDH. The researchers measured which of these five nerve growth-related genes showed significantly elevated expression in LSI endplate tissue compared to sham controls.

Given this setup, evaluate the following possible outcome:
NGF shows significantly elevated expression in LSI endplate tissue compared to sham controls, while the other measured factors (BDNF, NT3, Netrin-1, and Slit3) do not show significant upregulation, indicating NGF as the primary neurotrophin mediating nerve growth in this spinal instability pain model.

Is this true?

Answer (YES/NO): NO